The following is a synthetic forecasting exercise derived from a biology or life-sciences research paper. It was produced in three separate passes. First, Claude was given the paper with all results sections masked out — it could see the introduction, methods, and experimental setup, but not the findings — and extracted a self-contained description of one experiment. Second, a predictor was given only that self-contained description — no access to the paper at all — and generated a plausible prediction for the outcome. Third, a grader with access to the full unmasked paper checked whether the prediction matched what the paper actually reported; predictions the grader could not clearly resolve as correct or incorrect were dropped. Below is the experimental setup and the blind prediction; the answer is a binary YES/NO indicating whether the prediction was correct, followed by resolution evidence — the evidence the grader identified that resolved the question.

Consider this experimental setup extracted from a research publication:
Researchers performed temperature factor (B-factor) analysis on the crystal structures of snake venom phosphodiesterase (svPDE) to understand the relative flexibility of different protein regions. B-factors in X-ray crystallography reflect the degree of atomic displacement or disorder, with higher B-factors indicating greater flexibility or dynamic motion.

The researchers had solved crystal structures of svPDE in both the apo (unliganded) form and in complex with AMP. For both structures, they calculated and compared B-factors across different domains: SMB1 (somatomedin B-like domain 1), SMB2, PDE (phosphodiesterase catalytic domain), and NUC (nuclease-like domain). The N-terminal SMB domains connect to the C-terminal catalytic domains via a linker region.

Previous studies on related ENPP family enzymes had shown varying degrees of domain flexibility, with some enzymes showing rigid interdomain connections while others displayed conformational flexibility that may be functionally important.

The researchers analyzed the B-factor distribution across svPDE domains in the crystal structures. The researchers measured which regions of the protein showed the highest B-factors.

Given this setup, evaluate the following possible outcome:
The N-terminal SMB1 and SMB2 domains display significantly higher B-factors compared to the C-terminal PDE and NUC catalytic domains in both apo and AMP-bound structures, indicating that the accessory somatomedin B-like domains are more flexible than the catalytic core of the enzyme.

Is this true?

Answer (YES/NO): YES